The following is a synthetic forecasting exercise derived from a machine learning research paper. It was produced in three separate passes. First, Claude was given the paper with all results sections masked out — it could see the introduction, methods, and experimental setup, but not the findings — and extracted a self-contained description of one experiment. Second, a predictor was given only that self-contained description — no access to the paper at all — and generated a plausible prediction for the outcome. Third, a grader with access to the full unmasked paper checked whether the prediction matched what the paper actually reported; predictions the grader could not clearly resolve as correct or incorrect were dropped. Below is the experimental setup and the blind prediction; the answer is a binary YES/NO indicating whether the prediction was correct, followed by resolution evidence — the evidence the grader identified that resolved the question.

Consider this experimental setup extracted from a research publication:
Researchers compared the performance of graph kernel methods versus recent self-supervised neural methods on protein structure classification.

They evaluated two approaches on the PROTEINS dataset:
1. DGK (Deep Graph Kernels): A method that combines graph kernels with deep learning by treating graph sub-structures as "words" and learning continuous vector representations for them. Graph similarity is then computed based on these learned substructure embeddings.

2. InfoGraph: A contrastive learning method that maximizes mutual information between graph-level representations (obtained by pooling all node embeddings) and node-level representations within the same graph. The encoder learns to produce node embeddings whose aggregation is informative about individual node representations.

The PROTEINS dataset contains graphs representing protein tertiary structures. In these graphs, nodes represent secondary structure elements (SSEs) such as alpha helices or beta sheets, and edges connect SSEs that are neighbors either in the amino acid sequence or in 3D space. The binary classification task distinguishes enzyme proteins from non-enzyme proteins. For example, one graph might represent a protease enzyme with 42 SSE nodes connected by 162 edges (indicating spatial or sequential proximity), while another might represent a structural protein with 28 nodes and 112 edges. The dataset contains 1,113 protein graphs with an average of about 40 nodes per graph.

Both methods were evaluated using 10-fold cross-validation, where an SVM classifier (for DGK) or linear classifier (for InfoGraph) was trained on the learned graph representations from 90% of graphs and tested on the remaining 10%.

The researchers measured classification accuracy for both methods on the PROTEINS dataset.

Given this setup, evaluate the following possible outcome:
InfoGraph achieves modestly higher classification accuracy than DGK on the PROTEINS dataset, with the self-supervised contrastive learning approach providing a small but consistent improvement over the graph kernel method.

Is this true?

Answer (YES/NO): YES